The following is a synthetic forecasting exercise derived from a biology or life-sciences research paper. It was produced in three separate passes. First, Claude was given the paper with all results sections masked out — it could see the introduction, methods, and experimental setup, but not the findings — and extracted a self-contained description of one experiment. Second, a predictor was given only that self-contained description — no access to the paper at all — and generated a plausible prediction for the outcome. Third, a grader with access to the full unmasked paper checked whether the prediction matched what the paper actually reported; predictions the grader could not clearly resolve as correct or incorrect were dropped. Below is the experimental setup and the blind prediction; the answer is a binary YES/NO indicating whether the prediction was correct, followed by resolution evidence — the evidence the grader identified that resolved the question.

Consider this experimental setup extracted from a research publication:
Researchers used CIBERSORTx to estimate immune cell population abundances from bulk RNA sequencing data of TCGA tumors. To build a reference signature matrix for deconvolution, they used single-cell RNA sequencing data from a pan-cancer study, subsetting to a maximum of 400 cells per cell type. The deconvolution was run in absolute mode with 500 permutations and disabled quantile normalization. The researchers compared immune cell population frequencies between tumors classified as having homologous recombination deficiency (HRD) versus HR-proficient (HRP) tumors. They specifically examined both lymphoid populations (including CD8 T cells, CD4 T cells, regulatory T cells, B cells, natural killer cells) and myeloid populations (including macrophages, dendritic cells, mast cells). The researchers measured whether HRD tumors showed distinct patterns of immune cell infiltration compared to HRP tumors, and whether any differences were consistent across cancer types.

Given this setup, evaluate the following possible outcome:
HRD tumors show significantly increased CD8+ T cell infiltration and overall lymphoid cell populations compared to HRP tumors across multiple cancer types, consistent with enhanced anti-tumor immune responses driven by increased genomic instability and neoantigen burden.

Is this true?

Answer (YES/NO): NO